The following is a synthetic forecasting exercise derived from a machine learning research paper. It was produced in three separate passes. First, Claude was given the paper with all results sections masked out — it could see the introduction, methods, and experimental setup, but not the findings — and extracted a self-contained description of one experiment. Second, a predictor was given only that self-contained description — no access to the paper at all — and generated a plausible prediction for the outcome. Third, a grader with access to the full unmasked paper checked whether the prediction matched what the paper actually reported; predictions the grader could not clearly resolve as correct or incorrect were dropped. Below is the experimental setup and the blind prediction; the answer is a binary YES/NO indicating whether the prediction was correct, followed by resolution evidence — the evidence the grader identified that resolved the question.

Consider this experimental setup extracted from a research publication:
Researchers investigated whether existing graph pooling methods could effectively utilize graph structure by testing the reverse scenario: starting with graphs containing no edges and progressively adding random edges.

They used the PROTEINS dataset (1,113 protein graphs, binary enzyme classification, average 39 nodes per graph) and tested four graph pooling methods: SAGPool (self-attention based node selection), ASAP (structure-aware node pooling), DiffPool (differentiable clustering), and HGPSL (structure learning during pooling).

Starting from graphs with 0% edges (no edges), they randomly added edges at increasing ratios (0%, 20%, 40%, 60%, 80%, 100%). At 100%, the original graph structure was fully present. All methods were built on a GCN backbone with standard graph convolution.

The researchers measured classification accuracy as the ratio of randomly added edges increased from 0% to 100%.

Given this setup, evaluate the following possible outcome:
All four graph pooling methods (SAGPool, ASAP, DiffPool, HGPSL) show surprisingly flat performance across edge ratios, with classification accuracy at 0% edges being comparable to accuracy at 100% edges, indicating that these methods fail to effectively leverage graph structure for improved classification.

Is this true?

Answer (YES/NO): YES